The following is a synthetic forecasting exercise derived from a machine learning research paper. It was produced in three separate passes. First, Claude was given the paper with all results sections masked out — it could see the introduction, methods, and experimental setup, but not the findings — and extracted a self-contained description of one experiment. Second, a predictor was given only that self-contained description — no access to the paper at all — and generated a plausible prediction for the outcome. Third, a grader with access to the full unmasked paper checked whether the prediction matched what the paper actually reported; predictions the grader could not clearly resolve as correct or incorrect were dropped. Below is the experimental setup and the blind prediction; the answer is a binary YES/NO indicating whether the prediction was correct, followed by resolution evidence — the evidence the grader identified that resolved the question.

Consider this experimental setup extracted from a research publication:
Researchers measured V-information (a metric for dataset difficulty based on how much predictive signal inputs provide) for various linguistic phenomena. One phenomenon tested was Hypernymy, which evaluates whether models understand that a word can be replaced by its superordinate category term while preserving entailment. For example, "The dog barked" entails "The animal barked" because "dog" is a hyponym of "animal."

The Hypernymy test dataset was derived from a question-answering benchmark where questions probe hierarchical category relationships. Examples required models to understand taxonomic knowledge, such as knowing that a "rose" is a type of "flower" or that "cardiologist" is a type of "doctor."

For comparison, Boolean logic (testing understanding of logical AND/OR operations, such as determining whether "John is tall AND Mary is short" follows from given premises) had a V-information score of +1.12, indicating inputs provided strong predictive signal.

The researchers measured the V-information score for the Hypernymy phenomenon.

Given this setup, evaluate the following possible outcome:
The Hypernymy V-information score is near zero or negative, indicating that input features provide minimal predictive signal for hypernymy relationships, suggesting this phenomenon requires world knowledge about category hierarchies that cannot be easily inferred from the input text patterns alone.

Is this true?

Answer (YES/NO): YES